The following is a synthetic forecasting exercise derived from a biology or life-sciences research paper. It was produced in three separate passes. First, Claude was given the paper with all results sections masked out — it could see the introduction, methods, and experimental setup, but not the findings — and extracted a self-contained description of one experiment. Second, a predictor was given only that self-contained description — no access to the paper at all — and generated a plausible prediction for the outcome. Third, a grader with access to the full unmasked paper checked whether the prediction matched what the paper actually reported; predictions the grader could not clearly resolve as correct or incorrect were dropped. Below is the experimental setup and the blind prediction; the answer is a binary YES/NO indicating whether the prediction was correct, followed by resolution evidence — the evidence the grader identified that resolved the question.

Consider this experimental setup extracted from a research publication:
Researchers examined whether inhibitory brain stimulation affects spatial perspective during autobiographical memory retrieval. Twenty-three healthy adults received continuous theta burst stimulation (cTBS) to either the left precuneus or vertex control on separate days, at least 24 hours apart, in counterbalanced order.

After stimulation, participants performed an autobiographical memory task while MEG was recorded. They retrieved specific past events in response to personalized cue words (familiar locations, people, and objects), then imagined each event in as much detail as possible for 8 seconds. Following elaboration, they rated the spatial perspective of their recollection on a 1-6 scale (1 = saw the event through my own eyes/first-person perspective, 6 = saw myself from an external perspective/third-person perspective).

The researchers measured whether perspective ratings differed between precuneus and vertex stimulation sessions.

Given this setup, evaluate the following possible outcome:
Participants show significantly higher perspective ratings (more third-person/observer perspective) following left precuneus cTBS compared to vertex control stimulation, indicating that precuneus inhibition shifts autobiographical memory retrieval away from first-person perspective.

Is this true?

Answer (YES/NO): NO